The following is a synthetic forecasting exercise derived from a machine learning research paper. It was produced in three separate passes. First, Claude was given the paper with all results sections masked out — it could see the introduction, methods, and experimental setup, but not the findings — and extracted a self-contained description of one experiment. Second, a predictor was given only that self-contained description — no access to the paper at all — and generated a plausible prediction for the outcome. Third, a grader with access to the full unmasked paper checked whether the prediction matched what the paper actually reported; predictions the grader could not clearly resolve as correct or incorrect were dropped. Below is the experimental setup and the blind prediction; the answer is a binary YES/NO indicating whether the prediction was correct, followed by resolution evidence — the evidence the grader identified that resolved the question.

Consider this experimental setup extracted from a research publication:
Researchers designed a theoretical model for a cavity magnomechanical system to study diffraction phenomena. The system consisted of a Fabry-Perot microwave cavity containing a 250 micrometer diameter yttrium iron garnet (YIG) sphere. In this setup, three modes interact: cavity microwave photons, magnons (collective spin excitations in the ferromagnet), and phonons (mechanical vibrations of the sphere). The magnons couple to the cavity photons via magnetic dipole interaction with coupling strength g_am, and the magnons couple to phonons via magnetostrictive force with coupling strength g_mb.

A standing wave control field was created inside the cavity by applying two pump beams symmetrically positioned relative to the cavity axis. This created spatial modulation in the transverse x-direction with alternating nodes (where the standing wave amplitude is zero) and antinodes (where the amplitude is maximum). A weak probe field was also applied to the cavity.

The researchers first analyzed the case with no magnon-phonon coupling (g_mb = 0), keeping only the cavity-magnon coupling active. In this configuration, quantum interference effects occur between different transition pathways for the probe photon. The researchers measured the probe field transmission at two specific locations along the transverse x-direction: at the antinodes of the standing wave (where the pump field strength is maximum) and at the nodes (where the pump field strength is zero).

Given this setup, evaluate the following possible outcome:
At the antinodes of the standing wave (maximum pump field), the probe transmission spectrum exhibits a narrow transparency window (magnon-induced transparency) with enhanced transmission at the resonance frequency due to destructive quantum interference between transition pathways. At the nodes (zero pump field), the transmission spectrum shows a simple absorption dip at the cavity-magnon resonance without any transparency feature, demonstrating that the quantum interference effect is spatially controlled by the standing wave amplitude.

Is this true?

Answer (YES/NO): YES